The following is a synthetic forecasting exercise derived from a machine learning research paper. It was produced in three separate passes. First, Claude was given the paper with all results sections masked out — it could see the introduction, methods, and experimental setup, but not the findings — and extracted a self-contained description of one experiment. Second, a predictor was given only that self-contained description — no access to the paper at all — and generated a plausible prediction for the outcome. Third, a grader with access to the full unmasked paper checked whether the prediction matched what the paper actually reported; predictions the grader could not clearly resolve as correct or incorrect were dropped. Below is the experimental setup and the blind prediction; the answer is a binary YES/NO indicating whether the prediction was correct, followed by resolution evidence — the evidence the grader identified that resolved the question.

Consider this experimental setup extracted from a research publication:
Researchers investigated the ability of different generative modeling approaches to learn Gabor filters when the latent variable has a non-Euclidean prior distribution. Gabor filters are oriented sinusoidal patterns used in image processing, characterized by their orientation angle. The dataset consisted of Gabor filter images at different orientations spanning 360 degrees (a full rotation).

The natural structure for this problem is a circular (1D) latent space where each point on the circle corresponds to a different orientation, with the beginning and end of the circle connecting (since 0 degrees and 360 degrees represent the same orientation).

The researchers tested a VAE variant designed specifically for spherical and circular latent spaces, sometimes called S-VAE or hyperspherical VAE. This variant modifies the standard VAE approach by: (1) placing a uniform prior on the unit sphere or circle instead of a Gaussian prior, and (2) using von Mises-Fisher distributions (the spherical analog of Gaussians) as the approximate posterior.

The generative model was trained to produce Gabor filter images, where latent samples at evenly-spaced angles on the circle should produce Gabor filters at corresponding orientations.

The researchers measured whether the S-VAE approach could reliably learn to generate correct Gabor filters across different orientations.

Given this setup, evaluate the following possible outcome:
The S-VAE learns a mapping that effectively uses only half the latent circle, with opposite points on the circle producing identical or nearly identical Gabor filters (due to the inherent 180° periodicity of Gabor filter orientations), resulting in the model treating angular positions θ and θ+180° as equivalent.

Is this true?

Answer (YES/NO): NO